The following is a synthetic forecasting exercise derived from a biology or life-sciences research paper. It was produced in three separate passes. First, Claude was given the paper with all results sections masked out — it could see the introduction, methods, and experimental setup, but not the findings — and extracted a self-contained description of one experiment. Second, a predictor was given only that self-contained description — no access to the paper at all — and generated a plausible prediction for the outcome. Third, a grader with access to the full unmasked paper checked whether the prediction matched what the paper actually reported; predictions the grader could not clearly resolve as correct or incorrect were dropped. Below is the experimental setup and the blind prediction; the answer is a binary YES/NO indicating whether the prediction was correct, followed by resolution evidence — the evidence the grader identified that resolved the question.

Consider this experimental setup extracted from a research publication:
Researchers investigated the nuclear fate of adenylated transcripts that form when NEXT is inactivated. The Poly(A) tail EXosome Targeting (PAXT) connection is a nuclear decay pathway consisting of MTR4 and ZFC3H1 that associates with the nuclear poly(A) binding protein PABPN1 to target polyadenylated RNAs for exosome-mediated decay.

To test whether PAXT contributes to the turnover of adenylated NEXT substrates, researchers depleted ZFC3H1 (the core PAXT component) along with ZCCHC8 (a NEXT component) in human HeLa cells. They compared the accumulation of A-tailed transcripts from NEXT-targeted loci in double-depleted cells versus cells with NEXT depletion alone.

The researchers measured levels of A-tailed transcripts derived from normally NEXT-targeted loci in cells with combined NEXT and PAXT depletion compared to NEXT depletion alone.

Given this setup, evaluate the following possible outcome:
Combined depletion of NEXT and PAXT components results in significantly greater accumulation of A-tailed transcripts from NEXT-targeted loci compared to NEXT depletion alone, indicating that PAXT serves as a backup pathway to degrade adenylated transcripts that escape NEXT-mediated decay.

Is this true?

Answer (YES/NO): YES